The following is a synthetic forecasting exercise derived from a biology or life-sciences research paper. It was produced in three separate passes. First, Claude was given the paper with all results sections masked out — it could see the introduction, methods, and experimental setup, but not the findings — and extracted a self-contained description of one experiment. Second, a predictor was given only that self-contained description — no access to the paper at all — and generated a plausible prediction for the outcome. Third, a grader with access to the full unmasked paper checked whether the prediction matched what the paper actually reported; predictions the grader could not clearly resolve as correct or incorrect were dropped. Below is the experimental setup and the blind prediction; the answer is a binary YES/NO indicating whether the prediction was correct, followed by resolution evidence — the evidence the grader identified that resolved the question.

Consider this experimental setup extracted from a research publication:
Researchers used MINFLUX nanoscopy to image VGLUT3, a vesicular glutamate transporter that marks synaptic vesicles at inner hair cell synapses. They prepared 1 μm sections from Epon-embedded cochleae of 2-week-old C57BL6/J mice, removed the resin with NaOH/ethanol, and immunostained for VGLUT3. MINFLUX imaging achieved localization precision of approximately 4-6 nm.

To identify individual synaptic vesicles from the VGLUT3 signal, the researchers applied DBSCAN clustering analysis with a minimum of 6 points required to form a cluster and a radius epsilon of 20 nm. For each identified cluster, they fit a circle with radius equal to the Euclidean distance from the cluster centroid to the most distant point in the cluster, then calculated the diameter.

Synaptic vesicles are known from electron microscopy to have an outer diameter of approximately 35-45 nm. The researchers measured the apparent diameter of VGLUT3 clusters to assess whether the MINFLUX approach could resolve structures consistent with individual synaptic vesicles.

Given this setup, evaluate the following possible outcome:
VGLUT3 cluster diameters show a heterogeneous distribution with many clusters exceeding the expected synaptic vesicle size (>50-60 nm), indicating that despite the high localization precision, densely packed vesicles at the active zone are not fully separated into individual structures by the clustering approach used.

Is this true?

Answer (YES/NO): NO